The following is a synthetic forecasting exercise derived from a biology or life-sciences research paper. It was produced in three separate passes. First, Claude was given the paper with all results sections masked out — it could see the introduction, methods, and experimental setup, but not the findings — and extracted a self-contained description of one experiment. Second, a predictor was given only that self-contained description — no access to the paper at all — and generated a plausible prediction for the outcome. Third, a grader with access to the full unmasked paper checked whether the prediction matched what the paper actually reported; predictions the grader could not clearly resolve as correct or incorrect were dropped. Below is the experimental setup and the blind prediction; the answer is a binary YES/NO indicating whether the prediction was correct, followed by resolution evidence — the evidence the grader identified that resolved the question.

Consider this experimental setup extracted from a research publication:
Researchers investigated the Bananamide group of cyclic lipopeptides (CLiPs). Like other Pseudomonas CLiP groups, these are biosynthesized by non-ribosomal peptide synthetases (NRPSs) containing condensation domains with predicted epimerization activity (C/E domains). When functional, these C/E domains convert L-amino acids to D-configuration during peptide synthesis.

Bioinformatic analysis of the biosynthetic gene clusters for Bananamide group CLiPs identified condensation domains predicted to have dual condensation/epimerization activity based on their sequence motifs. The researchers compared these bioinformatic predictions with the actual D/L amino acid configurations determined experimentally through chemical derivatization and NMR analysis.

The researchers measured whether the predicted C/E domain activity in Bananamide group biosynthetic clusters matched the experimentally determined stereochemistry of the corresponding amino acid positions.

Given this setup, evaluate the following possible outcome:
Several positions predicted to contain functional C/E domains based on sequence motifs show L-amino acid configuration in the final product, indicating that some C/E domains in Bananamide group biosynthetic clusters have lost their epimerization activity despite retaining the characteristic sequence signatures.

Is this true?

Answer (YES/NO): YES